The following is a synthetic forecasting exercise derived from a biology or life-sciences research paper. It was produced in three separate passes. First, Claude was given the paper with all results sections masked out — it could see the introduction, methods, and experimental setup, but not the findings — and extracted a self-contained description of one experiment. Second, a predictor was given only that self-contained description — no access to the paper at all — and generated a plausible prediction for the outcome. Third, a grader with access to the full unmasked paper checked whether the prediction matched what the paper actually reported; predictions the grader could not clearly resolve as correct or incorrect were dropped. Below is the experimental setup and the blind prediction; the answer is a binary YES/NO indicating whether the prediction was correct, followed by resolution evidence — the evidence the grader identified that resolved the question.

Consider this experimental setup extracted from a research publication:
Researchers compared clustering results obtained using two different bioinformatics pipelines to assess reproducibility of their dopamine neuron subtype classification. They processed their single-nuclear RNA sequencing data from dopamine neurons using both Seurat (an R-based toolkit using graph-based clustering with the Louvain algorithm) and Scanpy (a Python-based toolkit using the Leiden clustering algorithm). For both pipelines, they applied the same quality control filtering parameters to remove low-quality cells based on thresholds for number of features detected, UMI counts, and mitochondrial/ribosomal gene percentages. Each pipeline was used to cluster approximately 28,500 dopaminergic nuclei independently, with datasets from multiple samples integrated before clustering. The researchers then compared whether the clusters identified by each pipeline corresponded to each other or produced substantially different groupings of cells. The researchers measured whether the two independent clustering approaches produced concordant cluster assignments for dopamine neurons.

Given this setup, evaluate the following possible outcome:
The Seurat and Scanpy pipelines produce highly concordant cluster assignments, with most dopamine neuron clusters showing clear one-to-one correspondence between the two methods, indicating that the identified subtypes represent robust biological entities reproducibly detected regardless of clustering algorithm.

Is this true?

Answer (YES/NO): YES